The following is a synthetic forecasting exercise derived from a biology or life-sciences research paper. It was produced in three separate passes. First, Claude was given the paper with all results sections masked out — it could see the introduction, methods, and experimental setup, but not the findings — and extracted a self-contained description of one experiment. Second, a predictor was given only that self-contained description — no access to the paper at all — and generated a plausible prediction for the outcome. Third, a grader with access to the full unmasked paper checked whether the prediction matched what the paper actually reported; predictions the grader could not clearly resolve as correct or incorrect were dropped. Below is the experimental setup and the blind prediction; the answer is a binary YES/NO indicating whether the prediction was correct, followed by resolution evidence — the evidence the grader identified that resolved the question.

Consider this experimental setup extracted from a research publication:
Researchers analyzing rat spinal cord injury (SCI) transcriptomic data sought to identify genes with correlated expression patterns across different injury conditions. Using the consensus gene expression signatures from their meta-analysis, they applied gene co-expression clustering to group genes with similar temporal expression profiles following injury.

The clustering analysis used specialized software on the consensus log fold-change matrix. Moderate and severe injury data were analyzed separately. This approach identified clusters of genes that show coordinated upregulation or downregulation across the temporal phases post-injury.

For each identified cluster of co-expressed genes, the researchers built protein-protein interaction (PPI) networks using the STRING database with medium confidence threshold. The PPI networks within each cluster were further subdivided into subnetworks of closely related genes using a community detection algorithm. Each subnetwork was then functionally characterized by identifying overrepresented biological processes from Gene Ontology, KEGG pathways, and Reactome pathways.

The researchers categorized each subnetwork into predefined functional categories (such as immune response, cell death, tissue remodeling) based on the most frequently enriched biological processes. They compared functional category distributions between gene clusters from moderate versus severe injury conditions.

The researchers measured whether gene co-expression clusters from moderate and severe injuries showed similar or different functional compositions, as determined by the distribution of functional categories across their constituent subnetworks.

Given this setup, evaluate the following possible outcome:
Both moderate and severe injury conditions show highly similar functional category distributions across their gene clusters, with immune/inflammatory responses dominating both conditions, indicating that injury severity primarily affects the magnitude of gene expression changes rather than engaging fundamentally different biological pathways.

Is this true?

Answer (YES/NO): YES